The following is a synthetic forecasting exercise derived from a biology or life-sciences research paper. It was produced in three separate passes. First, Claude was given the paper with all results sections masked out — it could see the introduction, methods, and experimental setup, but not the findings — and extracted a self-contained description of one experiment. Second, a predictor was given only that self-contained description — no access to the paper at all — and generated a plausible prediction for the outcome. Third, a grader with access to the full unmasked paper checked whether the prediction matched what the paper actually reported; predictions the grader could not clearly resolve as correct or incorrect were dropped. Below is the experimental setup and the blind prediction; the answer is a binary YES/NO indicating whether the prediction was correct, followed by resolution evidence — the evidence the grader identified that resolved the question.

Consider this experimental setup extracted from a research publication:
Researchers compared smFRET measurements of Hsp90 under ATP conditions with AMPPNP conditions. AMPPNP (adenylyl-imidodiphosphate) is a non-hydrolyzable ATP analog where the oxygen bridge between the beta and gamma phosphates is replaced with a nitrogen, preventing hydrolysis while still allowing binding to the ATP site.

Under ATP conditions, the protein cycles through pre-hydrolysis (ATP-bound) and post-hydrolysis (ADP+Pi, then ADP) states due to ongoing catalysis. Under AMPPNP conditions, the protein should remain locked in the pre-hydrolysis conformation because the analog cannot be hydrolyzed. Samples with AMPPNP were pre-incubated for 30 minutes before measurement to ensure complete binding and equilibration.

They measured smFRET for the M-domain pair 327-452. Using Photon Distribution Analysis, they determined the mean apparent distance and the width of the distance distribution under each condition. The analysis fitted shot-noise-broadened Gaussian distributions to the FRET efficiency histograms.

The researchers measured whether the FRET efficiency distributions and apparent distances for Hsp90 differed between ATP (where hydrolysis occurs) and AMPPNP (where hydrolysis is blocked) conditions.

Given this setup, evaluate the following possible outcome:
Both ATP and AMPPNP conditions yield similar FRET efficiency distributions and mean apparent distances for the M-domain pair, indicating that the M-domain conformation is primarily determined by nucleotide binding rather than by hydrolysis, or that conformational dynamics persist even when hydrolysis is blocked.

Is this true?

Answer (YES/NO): NO